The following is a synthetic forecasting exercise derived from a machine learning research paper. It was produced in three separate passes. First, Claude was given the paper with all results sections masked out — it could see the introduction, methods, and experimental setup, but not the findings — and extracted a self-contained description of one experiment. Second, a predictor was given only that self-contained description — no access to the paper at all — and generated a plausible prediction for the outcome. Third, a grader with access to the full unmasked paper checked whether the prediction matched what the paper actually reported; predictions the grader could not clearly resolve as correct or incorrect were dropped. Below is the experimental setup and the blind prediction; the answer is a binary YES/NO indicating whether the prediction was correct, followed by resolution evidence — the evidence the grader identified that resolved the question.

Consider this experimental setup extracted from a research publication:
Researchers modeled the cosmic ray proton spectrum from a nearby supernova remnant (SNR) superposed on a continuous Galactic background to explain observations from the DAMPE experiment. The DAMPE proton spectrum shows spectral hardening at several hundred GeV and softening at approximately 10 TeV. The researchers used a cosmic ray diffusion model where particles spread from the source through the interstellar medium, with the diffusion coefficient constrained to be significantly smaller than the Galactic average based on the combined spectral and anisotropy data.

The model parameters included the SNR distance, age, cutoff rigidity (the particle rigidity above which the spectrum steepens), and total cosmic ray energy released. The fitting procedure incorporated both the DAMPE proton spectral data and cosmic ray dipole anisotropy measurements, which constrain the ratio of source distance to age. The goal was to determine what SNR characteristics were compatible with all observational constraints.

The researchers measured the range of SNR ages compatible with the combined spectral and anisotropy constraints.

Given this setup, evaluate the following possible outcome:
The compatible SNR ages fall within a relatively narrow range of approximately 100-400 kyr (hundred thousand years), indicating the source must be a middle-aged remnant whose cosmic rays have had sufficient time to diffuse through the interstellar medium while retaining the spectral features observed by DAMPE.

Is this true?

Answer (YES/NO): NO